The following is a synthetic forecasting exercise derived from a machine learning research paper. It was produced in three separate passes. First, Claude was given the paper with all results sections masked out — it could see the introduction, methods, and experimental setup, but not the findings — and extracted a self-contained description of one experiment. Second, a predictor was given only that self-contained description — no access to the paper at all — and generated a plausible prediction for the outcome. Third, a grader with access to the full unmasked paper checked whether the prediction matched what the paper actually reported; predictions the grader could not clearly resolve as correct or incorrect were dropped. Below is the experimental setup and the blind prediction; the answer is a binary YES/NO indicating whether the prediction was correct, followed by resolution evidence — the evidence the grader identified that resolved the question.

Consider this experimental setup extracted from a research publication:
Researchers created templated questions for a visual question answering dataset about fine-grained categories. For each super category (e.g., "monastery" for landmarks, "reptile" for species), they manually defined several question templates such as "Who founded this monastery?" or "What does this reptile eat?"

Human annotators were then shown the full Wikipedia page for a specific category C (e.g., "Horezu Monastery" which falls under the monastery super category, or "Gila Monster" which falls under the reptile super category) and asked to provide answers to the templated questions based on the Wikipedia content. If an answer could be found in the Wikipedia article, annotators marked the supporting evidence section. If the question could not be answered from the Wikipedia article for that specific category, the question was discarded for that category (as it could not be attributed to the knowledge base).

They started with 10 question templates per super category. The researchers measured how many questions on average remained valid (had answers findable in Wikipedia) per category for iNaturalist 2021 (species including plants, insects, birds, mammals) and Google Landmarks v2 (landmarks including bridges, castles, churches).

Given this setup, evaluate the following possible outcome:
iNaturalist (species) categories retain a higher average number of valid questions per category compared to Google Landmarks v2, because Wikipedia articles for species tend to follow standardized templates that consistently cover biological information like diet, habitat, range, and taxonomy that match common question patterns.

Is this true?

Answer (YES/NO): YES